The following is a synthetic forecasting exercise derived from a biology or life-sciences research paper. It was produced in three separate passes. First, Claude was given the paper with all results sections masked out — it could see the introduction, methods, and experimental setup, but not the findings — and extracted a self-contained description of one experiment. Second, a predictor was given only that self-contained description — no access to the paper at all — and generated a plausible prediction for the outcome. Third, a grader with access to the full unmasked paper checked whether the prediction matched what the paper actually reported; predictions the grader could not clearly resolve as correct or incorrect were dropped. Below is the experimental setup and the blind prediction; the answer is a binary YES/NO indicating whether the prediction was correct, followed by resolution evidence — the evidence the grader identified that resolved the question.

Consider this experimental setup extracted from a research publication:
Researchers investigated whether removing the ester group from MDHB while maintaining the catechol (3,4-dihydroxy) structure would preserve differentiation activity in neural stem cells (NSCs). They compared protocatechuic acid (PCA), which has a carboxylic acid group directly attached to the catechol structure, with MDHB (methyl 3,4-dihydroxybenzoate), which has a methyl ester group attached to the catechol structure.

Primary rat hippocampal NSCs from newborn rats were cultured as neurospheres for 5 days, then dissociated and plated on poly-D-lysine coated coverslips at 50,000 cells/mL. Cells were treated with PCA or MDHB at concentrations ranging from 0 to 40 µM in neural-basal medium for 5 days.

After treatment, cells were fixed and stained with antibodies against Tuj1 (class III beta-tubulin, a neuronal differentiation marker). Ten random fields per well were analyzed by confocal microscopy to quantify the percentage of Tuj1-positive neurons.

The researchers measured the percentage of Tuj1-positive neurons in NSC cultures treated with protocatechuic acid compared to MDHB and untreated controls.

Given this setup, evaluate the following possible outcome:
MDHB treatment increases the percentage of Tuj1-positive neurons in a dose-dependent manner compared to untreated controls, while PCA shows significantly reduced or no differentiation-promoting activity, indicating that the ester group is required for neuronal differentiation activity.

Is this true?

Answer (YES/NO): YES